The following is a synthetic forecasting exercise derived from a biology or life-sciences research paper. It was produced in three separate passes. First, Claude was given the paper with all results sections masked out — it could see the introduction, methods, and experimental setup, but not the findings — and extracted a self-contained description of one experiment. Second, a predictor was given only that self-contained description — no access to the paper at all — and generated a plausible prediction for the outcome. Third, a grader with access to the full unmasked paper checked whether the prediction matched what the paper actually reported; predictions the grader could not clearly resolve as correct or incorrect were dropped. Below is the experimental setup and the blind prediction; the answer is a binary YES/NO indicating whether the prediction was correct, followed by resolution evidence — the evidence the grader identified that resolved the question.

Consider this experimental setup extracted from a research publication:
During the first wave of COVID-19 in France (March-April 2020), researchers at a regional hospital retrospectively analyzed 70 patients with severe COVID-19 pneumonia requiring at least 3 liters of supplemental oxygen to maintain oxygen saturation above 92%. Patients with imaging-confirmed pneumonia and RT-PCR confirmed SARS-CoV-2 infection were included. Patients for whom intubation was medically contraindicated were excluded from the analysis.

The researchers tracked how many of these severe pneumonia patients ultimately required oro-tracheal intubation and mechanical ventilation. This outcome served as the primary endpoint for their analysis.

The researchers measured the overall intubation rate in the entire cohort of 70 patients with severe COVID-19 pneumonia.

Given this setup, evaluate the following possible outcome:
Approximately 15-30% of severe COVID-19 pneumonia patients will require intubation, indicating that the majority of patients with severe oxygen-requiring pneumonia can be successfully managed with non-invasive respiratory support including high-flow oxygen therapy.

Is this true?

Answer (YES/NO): NO